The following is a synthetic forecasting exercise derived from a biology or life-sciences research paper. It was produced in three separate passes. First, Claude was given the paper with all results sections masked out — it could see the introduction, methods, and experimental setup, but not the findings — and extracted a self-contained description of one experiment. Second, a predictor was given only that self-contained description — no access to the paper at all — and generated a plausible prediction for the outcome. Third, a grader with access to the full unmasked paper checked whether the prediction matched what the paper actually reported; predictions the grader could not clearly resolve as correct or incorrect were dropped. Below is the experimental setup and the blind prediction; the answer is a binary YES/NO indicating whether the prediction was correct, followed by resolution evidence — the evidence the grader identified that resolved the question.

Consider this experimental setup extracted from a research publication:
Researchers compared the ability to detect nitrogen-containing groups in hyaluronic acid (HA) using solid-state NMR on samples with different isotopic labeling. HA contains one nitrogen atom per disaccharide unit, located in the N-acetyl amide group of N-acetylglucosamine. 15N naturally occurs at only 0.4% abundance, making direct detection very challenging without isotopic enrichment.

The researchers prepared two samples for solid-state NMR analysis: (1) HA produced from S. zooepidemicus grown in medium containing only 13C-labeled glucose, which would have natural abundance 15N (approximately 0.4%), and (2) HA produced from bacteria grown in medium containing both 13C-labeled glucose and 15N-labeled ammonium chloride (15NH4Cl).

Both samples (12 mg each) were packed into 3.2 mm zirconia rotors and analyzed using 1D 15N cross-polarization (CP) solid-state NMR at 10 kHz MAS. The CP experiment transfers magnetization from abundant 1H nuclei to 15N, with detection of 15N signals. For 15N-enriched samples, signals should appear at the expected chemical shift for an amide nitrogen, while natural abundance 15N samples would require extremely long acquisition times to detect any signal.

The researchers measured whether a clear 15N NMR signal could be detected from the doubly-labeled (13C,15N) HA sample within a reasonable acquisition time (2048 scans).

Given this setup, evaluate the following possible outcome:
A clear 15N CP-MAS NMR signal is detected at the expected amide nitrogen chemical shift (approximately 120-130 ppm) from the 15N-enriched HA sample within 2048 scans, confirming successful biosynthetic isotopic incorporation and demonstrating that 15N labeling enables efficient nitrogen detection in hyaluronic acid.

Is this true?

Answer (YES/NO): YES